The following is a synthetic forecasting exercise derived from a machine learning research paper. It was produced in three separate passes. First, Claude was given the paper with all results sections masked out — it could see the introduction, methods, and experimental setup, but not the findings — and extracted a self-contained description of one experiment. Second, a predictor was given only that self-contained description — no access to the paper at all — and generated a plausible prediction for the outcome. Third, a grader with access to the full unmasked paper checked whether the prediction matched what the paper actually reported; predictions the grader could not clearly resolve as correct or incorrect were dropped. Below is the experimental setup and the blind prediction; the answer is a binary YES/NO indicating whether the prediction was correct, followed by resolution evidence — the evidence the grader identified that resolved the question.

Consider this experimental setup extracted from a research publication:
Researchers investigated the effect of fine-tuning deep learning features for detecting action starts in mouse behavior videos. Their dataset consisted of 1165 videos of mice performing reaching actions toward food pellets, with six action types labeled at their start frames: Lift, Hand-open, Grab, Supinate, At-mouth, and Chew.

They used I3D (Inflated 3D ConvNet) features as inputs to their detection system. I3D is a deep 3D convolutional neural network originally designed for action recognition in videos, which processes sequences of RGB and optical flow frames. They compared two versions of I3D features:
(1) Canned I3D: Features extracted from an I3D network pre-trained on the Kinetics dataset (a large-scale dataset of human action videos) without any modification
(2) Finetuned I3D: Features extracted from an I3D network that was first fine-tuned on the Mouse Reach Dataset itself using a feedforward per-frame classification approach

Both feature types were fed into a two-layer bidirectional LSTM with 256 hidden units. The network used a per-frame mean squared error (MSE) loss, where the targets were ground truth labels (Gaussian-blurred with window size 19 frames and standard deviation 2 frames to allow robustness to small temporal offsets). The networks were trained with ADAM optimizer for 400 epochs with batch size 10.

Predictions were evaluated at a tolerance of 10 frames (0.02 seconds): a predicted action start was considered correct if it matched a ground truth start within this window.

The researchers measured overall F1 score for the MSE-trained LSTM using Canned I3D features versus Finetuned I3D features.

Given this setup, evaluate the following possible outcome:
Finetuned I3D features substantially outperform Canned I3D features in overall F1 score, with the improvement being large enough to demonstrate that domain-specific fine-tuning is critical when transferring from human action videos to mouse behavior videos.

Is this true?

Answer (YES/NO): NO